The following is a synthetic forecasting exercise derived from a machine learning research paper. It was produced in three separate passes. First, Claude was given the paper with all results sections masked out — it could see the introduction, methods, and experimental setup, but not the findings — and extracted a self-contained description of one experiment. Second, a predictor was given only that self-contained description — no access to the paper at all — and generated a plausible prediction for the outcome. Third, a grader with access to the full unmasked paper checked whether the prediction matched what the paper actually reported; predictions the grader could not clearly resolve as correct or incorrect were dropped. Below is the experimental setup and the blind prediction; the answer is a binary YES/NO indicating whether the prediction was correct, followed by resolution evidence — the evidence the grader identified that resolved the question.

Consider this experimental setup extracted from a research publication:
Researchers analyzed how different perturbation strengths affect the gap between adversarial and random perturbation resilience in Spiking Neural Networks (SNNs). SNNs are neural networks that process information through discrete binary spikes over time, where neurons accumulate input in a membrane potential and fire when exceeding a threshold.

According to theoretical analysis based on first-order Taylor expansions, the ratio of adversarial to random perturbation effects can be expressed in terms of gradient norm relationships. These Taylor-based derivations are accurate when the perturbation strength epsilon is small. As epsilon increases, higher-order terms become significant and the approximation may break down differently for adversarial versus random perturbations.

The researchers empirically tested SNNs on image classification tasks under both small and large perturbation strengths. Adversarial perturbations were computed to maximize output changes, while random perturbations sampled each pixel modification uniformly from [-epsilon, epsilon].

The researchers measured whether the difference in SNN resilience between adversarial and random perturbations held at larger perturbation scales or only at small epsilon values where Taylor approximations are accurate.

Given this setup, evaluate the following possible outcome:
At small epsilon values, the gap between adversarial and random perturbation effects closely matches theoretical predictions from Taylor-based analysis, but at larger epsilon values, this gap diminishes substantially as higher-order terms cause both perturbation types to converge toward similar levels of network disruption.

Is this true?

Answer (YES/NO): NO